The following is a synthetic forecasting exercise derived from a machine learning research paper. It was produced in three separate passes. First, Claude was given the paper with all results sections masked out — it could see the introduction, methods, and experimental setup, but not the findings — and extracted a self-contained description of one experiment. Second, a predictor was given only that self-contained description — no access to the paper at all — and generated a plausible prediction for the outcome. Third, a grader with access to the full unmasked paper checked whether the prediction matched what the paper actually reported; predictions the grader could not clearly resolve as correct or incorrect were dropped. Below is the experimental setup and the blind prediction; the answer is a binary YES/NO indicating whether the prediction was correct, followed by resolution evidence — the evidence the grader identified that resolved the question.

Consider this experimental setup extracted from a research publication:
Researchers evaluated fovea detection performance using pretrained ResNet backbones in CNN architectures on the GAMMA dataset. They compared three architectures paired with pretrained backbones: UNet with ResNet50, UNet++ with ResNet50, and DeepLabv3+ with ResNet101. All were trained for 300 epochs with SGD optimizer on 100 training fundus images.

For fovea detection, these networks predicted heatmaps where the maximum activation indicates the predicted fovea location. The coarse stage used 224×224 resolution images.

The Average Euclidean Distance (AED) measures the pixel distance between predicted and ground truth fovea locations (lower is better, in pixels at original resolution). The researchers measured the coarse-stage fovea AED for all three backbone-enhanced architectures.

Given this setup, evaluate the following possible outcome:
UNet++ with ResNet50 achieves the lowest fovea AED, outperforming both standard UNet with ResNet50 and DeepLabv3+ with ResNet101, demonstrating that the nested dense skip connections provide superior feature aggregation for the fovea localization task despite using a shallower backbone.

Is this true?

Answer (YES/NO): NO